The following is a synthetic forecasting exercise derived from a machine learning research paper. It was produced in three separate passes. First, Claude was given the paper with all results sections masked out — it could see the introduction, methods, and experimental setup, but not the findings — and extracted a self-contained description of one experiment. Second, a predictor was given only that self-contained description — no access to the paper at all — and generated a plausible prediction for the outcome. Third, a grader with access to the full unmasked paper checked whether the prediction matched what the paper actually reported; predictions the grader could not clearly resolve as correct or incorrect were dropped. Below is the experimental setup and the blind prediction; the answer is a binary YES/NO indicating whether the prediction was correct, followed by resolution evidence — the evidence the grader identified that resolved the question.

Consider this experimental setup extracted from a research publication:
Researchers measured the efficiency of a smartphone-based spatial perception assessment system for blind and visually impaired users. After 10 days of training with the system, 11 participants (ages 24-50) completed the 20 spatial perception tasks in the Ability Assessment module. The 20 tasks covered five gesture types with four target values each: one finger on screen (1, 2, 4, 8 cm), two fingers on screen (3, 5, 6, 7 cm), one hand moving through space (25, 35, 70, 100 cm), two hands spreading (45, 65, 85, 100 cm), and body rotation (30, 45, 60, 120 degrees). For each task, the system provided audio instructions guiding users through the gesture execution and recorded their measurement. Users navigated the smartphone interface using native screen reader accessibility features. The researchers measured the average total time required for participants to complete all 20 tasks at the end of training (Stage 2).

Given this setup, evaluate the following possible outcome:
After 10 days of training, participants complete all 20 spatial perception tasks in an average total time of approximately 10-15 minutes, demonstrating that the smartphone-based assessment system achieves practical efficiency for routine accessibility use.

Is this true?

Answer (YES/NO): NO